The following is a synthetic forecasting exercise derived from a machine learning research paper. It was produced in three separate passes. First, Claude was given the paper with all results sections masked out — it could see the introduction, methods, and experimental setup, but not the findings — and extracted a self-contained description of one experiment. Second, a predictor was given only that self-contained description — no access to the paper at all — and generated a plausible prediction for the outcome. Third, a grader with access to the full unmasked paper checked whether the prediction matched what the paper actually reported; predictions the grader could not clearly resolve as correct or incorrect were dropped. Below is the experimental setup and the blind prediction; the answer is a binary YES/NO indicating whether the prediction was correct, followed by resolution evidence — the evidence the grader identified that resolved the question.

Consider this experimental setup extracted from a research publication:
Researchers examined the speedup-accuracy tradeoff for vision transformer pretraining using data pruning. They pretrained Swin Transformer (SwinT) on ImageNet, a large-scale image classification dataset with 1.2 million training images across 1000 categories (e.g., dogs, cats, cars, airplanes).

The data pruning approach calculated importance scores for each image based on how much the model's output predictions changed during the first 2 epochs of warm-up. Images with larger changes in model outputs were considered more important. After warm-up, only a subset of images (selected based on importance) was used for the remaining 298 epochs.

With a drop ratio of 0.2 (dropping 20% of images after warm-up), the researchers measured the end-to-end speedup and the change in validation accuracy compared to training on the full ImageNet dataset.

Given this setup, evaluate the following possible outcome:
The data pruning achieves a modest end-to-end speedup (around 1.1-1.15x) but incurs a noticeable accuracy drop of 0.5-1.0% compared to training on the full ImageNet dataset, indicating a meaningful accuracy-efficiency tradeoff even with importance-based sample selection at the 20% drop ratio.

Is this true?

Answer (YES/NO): NO